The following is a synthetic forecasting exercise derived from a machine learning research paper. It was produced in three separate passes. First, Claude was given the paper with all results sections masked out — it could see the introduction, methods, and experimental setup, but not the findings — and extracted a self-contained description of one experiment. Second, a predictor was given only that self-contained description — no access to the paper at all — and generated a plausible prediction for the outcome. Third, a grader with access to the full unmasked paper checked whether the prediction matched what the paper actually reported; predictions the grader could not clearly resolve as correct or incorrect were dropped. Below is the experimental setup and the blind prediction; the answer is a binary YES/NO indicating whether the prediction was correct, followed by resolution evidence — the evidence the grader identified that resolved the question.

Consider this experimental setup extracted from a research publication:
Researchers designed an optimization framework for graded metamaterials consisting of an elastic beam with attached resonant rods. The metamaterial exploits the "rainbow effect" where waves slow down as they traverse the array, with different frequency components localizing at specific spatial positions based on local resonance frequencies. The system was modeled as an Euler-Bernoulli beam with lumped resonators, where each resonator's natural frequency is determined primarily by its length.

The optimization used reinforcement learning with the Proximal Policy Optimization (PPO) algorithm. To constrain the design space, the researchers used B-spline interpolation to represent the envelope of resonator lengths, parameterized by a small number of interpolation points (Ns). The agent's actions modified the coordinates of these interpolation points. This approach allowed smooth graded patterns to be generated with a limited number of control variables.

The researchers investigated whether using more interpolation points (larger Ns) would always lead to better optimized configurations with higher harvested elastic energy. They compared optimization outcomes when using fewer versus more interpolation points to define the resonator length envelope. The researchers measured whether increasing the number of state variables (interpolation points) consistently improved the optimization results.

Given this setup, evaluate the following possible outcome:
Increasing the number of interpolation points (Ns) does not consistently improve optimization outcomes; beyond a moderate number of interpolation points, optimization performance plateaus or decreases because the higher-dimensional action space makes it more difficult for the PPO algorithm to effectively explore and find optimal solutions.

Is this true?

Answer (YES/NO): YES